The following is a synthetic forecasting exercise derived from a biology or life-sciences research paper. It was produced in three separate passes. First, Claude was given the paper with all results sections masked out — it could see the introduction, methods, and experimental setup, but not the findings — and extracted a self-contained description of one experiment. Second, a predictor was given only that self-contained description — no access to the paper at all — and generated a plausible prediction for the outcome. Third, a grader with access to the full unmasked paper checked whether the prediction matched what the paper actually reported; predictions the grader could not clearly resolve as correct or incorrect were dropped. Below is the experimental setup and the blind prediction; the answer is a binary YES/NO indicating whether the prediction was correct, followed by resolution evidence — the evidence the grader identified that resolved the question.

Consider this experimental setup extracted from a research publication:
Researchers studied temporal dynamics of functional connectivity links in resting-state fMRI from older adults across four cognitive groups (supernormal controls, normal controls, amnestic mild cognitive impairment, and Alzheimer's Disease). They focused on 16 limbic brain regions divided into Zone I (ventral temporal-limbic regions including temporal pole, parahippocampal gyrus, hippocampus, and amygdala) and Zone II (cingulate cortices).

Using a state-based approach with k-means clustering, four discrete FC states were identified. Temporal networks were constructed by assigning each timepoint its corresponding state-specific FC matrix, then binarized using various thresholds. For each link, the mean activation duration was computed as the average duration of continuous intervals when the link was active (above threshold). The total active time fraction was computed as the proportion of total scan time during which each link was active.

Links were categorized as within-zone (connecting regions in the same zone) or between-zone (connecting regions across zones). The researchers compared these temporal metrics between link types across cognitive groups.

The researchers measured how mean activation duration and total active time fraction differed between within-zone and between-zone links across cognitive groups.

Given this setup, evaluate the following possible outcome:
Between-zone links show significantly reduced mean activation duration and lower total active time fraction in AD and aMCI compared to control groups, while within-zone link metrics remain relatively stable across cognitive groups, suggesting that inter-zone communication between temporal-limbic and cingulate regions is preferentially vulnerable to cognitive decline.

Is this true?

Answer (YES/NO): NO